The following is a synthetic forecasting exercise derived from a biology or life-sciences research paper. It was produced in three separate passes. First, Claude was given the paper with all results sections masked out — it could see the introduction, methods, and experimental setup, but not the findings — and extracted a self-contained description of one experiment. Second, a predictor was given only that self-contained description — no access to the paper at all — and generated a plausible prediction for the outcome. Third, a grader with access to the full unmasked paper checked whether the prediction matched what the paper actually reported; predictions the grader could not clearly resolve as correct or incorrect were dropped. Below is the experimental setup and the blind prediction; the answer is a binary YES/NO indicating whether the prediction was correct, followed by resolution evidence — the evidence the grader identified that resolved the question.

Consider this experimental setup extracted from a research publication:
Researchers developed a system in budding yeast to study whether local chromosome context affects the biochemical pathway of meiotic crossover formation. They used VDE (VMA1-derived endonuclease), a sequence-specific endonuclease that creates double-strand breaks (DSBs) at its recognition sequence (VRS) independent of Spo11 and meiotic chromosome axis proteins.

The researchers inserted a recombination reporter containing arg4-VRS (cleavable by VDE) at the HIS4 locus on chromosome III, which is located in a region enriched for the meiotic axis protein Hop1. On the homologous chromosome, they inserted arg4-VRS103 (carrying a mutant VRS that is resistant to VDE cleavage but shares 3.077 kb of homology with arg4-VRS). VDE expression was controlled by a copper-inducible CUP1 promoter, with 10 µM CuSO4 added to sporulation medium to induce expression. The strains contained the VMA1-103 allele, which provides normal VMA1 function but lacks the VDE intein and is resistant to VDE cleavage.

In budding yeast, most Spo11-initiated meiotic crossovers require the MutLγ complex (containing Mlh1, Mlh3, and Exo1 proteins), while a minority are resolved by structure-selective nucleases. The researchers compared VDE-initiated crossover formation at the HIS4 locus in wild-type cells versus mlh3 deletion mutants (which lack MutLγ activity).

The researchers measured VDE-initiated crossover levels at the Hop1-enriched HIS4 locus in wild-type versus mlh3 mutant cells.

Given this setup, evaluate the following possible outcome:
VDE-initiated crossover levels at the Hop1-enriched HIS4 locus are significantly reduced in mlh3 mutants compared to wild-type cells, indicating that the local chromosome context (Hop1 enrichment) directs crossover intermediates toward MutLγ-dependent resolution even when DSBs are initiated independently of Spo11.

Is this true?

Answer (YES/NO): YES